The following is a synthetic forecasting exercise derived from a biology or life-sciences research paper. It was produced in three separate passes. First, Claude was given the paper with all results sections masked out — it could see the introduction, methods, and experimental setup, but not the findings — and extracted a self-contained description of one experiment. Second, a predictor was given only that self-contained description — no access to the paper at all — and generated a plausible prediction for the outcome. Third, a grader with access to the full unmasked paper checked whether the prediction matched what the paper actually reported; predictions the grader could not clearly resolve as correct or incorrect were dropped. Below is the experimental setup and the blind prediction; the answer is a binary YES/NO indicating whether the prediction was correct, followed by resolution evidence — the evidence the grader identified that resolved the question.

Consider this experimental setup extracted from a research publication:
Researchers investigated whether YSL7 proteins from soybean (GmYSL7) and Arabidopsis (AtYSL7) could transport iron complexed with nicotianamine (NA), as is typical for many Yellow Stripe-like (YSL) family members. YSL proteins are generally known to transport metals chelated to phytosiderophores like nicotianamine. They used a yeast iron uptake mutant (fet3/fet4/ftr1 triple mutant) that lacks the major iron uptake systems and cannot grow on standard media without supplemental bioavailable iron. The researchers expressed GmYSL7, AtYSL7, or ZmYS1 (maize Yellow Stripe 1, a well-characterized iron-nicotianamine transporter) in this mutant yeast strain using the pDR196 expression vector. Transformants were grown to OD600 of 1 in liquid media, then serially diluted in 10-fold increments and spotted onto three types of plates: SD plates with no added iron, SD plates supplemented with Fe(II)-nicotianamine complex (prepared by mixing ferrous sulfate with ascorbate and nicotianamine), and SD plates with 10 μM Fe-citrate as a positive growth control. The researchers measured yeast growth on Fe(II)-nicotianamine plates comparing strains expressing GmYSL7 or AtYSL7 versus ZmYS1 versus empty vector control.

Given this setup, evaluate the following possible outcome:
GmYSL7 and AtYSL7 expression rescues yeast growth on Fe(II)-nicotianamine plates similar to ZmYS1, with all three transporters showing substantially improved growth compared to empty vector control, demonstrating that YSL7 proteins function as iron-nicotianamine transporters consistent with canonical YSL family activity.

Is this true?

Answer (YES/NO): NO